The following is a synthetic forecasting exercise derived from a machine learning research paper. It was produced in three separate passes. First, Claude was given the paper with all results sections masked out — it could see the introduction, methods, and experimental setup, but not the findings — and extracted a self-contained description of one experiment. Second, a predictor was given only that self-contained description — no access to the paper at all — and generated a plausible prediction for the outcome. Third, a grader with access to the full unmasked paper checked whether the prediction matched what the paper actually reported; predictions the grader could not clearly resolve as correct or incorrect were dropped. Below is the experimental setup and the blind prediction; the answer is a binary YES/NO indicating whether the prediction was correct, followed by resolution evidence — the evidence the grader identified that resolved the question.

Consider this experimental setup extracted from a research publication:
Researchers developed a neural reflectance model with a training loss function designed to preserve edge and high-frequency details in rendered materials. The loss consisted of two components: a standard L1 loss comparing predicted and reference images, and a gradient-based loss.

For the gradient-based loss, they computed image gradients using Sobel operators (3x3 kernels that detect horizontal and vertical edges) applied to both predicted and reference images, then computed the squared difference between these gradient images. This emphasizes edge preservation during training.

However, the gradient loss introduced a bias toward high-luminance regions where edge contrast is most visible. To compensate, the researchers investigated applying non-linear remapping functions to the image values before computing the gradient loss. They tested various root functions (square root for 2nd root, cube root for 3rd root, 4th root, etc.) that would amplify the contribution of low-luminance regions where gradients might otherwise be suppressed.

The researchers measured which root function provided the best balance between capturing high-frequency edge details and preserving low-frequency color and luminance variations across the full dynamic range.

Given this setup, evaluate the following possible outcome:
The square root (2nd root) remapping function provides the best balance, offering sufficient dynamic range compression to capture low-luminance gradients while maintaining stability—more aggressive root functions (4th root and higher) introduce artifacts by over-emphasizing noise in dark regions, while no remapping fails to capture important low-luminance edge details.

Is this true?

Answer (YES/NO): NO